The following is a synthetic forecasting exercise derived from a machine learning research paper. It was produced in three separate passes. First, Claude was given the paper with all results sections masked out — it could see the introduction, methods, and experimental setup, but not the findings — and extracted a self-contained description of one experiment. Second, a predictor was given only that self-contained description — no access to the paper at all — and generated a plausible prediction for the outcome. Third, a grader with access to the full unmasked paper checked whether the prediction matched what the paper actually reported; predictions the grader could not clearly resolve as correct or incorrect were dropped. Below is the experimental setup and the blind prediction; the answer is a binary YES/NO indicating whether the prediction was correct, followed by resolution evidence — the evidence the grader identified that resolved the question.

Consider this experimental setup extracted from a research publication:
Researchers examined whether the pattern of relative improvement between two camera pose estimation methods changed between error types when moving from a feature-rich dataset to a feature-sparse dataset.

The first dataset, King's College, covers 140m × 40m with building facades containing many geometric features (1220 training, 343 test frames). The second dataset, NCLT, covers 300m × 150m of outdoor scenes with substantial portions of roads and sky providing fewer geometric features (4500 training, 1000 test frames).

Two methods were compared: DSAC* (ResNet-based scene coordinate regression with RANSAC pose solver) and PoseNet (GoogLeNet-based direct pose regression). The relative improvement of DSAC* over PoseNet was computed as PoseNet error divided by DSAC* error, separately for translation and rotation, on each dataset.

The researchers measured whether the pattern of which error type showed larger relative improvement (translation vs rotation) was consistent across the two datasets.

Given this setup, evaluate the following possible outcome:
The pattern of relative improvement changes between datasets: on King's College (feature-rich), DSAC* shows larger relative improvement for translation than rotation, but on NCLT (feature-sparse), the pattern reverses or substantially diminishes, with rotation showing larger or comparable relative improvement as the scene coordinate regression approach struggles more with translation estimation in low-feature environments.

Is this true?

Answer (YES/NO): YES